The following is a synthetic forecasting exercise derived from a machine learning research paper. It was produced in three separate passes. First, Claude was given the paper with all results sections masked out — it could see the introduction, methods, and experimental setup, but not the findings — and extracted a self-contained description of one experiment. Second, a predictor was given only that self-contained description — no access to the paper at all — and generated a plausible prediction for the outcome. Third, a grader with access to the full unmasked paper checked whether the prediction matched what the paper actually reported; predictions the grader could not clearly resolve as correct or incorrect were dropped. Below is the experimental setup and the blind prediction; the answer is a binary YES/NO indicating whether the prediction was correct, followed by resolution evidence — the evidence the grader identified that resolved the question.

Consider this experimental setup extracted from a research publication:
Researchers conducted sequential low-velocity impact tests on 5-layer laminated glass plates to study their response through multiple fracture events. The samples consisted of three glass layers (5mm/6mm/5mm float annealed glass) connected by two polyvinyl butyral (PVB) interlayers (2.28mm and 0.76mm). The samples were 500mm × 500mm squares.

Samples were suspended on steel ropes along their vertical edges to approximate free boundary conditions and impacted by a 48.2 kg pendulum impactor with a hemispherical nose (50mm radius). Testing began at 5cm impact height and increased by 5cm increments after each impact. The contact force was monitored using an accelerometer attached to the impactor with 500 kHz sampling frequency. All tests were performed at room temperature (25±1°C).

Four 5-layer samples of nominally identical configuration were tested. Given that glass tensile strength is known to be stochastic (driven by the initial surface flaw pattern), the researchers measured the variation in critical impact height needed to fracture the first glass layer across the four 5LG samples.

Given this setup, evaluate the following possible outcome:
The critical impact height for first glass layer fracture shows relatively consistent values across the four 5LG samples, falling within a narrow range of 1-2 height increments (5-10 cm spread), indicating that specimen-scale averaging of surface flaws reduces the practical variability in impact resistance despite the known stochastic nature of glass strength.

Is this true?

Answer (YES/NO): NO